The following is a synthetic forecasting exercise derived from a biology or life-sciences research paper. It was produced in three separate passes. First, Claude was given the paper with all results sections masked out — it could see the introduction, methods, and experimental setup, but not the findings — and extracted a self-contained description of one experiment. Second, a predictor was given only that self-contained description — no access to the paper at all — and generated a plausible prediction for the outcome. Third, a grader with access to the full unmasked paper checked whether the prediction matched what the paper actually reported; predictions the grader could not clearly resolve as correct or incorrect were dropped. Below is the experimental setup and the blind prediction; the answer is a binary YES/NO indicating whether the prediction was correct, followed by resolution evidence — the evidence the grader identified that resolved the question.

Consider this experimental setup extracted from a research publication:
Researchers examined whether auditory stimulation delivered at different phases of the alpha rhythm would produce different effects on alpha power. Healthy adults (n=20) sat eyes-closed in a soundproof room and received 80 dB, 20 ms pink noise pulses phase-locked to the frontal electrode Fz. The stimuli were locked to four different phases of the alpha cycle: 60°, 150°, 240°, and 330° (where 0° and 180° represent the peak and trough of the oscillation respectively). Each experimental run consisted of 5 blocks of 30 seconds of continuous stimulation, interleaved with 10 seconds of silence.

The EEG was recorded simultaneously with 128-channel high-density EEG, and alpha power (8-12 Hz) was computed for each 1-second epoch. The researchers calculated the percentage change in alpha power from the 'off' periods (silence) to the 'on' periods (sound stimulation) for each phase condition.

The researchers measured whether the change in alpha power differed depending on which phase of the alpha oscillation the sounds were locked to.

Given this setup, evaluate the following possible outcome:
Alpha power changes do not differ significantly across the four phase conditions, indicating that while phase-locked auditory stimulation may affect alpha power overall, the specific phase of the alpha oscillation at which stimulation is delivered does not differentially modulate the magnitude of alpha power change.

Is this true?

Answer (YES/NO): NO